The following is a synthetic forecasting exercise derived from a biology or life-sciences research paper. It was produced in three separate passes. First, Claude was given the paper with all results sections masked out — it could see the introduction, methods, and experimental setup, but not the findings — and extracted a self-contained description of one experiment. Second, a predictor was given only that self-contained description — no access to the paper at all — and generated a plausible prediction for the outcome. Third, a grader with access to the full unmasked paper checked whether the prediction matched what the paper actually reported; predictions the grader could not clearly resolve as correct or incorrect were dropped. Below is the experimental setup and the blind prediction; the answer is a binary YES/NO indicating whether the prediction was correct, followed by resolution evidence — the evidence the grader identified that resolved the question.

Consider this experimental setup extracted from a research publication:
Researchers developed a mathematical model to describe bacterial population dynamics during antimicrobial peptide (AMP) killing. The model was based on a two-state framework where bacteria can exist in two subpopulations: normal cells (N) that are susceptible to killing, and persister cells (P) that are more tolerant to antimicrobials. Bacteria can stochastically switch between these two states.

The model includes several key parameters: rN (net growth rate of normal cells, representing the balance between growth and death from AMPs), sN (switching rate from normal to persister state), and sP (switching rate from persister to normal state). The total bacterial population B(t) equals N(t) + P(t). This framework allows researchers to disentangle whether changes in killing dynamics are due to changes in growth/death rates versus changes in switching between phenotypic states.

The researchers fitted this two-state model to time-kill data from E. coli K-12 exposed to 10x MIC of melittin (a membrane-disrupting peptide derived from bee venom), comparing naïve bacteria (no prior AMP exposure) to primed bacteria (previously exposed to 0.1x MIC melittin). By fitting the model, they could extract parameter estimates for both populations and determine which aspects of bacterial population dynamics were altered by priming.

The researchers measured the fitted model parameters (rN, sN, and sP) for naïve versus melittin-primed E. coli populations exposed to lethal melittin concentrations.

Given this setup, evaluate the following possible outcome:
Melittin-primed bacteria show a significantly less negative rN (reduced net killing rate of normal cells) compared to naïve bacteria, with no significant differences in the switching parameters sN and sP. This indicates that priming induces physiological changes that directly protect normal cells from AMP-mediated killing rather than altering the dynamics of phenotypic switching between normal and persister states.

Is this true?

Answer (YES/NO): NO